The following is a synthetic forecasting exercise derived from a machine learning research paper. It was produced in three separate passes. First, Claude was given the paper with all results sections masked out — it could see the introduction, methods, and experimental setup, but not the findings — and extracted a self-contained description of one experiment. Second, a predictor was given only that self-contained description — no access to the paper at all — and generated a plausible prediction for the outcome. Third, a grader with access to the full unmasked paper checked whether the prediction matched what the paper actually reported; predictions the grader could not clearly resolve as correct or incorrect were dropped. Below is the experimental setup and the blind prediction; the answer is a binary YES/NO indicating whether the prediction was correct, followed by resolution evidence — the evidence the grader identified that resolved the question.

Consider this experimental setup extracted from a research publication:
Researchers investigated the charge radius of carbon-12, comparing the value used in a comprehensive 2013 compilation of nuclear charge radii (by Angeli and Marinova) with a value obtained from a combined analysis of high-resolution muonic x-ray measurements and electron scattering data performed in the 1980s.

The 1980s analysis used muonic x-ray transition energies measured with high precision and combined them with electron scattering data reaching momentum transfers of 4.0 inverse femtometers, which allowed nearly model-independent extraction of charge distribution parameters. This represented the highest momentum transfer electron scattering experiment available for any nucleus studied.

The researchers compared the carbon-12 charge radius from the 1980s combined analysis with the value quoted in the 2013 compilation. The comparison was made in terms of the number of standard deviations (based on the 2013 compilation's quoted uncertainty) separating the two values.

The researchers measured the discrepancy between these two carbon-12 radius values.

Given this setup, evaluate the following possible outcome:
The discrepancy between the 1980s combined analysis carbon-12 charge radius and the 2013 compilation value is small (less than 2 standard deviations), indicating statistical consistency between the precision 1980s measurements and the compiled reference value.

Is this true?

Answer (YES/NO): NO